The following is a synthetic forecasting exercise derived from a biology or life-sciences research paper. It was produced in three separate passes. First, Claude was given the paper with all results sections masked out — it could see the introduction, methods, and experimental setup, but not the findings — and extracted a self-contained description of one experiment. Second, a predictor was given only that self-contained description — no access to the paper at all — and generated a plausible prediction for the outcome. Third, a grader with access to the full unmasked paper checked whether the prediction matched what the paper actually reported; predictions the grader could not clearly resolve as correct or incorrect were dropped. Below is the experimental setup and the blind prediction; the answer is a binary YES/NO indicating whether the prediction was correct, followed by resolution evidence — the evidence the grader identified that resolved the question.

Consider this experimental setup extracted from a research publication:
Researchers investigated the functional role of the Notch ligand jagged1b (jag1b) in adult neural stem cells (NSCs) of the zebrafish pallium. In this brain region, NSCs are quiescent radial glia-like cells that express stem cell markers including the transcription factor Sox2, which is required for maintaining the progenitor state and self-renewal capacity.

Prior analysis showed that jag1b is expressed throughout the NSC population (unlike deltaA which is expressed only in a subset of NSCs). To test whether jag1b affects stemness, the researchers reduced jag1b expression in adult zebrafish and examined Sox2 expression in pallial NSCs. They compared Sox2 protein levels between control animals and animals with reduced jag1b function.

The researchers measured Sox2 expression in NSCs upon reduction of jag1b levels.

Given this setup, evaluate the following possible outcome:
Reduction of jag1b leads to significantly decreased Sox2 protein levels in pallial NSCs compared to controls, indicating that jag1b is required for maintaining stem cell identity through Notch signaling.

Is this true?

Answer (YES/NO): YES